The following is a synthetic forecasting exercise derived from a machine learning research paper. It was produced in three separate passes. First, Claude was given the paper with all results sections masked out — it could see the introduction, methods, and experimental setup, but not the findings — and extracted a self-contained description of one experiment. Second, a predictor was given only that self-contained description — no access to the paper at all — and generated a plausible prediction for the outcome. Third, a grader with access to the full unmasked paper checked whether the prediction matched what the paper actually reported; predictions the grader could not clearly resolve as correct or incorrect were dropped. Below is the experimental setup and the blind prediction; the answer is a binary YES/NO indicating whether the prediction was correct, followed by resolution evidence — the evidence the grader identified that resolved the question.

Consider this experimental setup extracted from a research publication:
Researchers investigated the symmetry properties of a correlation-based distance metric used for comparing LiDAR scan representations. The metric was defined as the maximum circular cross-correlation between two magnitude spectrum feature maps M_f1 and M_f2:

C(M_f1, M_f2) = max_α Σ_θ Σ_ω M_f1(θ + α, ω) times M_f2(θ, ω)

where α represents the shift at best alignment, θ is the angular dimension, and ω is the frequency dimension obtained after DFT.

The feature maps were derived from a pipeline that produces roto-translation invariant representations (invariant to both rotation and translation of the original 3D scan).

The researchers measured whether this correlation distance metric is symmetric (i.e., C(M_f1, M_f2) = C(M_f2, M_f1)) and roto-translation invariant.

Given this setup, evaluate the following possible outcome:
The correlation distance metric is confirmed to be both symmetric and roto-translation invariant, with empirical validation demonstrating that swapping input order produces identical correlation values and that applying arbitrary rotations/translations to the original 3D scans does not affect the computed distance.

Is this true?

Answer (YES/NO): NO